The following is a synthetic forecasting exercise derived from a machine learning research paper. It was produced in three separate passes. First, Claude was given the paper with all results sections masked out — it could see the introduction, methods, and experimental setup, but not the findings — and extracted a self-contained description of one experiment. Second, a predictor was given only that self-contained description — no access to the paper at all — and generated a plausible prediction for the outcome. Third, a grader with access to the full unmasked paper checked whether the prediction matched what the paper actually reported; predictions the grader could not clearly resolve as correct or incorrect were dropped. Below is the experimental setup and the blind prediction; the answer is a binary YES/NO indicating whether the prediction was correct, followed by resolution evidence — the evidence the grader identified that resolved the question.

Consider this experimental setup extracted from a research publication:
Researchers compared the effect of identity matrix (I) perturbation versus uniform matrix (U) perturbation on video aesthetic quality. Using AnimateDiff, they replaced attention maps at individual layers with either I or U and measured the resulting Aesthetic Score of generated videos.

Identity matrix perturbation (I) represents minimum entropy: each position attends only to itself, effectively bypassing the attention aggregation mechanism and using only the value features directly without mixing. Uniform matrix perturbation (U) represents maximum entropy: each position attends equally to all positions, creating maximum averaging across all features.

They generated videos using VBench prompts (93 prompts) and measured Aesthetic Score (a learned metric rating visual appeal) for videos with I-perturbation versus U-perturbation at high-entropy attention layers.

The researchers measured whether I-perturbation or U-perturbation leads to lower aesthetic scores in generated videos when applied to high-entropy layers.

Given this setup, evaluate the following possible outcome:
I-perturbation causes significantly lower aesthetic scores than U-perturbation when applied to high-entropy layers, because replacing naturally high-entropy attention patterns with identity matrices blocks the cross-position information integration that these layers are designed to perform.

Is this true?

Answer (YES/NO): YES